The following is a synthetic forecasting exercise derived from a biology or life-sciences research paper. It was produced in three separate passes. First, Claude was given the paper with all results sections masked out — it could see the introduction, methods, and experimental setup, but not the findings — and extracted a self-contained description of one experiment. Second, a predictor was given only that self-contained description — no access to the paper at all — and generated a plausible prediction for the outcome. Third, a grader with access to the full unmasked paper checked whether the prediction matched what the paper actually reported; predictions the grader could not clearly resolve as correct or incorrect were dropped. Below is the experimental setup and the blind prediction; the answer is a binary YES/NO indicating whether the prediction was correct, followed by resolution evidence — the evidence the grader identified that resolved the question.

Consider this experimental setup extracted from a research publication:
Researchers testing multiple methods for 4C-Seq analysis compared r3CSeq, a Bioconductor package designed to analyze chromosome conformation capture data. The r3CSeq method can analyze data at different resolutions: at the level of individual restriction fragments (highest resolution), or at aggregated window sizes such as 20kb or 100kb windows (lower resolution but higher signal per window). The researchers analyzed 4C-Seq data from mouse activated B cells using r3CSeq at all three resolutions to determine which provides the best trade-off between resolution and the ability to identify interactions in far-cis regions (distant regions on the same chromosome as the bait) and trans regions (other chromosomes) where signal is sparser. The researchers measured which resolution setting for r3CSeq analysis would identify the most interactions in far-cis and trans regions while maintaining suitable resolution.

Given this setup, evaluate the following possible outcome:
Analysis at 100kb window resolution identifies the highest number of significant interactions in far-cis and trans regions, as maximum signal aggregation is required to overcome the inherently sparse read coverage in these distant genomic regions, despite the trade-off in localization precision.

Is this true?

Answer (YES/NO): NO